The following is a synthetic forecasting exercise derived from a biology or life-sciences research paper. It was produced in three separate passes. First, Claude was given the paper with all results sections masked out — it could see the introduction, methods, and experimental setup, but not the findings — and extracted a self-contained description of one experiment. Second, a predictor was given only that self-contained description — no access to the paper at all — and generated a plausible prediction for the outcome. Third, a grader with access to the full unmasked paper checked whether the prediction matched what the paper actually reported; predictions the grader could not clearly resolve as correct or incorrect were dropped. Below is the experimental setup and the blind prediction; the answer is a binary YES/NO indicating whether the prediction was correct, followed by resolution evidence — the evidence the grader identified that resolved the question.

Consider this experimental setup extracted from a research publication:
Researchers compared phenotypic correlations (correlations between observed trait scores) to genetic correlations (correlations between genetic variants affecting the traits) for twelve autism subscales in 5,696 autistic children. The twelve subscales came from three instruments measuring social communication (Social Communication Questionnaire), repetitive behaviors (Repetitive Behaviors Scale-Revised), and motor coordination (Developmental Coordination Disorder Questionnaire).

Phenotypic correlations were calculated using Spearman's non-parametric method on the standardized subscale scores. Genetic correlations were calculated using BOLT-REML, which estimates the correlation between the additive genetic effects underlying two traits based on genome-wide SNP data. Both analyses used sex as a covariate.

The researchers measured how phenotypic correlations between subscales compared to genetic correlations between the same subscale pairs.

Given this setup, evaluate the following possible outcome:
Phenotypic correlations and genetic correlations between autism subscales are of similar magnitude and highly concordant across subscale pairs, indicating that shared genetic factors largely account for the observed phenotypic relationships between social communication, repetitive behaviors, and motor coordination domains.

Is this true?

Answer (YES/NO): NO